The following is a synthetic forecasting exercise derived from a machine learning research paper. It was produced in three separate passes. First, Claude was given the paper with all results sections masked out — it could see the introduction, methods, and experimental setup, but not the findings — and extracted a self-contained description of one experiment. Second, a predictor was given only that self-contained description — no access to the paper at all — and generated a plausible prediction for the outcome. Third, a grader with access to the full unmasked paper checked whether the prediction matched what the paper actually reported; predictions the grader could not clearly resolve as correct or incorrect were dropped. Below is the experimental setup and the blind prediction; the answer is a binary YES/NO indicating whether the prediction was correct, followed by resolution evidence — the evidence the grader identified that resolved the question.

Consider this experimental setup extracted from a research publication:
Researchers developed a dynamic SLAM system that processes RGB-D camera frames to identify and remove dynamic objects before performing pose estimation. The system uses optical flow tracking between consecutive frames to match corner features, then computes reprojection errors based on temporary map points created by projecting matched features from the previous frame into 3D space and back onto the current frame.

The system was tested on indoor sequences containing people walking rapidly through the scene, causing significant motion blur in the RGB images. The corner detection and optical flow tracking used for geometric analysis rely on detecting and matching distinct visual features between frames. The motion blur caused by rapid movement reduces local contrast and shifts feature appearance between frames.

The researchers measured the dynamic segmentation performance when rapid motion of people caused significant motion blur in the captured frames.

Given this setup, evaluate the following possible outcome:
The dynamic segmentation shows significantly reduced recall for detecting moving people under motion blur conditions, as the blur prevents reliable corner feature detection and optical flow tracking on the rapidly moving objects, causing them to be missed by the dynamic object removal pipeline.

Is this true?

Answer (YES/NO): YES